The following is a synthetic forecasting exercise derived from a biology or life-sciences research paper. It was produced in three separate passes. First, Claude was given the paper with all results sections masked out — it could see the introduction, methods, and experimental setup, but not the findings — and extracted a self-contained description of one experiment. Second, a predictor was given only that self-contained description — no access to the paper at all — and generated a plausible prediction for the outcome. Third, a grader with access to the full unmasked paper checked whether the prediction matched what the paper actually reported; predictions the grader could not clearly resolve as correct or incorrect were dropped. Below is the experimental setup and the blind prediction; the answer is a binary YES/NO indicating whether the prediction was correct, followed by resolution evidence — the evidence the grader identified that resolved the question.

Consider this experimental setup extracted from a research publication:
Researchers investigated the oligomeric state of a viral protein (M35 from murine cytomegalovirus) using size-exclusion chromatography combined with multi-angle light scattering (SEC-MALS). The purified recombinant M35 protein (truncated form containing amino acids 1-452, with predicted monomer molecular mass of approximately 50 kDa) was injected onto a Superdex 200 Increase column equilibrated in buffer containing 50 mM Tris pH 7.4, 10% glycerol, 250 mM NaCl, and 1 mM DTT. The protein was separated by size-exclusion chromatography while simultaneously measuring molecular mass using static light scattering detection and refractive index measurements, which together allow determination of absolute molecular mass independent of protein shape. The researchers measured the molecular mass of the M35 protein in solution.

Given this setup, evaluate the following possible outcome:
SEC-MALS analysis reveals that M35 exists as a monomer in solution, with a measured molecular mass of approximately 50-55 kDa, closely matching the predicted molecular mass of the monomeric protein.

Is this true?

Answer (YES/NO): NO